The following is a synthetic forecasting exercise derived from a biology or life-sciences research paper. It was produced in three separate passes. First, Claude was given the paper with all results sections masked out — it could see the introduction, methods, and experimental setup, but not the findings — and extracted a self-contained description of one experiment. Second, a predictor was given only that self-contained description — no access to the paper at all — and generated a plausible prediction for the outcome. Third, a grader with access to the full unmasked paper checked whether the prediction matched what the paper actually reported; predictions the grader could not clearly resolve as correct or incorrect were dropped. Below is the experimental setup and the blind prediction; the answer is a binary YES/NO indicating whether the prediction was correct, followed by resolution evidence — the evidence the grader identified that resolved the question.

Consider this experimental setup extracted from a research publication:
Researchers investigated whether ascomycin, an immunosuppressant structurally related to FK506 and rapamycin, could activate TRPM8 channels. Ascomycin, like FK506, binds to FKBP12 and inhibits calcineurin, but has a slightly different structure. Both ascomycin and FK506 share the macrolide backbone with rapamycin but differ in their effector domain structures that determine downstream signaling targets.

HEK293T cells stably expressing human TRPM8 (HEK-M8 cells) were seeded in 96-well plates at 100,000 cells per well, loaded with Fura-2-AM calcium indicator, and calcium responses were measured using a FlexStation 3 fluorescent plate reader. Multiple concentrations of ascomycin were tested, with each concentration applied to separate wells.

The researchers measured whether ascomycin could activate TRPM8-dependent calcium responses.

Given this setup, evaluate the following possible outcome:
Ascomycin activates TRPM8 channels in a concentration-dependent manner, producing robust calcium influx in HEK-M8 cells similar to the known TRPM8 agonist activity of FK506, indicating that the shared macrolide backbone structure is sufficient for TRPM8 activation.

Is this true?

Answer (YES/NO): NO